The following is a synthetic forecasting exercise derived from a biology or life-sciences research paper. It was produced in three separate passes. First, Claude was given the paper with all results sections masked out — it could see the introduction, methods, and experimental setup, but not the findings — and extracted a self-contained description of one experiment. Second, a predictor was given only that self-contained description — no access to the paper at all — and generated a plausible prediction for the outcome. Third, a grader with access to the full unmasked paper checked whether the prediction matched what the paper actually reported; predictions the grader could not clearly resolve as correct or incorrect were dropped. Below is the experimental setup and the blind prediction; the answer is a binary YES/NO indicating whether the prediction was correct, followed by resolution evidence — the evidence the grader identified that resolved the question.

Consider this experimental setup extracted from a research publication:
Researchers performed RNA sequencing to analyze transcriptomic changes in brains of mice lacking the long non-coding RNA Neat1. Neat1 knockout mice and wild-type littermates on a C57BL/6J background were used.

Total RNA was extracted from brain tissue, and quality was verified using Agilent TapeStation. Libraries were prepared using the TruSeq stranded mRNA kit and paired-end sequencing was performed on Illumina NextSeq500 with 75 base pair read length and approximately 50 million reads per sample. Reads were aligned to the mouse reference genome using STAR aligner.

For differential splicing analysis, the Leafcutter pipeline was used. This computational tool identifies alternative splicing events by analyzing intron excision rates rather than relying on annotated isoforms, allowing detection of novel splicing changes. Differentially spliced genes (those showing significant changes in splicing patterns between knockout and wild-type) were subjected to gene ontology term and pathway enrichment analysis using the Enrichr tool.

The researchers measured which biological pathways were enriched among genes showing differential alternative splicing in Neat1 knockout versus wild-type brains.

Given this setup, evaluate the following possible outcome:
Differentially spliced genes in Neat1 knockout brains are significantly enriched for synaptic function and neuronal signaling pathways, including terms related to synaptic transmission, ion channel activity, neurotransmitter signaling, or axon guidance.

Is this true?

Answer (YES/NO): YES